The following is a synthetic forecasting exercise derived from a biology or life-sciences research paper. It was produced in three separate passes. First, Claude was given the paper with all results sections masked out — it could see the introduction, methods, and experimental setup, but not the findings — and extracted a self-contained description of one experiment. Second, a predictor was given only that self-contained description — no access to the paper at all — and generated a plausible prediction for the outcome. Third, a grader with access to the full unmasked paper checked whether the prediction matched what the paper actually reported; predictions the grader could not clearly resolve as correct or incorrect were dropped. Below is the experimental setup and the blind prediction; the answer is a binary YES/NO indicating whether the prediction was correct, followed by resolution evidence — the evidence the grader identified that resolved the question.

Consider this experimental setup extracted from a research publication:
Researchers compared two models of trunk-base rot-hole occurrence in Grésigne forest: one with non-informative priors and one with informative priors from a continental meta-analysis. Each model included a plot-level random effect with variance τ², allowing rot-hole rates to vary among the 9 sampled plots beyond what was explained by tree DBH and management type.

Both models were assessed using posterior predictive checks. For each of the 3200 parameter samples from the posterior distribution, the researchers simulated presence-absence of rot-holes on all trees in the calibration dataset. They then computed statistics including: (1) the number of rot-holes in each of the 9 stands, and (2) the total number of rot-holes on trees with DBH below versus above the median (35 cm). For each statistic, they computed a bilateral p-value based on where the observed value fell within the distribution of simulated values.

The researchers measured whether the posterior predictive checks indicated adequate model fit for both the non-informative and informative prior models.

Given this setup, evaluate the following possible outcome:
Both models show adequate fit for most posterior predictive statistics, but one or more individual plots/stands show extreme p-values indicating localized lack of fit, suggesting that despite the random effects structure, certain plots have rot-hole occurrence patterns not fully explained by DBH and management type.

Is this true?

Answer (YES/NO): NO